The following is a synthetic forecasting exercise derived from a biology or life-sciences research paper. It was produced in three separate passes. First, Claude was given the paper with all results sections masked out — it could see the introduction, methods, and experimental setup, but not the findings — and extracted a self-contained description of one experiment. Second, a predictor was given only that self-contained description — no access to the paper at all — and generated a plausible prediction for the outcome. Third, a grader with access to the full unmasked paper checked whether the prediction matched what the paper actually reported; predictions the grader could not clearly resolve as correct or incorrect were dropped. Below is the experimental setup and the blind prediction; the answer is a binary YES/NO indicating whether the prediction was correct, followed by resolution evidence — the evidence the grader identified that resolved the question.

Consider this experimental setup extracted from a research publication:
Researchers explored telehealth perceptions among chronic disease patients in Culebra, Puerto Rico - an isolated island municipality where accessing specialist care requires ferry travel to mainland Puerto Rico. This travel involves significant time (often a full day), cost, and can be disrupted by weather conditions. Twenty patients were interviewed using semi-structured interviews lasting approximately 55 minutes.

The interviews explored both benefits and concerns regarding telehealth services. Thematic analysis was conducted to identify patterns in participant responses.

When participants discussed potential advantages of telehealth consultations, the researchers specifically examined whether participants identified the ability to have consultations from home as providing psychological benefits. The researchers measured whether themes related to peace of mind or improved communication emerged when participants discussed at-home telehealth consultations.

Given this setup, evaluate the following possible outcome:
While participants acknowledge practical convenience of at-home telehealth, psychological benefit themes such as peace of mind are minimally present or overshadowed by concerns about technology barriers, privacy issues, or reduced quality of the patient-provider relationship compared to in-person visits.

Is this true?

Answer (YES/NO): NO